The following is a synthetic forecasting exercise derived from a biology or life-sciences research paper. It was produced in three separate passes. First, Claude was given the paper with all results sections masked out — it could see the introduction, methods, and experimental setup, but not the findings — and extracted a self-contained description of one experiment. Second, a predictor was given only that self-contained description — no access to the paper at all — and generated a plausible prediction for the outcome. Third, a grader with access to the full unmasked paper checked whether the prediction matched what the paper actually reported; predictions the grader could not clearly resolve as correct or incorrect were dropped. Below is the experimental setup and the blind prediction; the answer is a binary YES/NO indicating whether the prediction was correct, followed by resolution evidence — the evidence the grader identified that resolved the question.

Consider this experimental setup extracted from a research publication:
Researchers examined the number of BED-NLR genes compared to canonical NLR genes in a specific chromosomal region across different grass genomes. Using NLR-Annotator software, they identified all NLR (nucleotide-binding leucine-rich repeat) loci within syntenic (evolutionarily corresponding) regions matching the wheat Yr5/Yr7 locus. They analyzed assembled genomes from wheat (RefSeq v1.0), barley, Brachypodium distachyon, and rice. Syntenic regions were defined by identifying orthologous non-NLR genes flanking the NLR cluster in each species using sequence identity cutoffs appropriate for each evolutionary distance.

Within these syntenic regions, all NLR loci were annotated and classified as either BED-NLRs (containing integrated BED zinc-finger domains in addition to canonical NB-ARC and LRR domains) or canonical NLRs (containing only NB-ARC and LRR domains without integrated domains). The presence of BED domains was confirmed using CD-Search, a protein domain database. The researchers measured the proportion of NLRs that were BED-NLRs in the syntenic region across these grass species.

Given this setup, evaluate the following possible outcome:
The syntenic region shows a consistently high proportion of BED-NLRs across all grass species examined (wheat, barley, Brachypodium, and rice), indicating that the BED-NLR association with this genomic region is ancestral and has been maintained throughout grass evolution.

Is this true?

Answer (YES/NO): NO